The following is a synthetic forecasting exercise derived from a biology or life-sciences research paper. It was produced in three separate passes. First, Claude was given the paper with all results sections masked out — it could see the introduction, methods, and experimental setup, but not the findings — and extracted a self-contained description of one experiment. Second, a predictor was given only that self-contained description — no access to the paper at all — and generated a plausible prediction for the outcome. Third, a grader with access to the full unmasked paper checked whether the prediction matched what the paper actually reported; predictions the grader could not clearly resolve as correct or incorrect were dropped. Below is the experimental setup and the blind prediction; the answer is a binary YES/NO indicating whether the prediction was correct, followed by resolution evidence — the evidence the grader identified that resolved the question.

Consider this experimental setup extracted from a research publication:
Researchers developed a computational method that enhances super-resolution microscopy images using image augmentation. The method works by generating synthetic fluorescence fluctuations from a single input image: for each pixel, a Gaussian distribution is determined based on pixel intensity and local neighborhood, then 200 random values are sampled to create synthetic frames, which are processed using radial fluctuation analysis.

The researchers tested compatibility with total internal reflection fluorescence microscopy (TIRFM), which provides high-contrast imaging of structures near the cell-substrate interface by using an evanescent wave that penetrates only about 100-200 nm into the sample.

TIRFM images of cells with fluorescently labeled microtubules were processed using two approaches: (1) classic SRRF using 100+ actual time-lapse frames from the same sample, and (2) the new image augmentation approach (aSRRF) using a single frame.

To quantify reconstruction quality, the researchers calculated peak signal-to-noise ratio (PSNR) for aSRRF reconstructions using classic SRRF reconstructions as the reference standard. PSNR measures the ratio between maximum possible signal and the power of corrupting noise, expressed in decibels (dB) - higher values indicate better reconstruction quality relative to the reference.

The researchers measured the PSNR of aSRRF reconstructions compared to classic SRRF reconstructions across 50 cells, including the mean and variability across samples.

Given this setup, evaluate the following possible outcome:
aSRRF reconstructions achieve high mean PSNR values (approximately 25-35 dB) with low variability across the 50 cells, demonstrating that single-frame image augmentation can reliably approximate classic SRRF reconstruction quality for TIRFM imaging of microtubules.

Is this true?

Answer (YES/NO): NO